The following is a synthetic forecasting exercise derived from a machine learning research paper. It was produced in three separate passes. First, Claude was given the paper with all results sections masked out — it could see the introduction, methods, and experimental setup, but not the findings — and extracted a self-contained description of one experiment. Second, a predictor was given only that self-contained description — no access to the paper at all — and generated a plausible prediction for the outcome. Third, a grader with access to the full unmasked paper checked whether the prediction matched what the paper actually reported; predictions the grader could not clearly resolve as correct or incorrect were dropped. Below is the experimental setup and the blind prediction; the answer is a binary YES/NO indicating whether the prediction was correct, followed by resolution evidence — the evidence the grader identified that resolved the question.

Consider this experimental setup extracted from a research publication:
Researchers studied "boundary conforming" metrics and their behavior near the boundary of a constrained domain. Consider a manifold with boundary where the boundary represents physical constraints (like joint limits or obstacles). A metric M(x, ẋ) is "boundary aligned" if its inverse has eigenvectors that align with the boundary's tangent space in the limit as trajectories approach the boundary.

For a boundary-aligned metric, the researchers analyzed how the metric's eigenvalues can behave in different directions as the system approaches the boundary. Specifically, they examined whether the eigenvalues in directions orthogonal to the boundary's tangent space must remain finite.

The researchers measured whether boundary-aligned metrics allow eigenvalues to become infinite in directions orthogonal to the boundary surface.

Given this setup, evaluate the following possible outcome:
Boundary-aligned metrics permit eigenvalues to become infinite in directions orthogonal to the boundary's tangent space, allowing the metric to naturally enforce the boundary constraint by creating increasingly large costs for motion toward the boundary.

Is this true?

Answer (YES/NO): YES